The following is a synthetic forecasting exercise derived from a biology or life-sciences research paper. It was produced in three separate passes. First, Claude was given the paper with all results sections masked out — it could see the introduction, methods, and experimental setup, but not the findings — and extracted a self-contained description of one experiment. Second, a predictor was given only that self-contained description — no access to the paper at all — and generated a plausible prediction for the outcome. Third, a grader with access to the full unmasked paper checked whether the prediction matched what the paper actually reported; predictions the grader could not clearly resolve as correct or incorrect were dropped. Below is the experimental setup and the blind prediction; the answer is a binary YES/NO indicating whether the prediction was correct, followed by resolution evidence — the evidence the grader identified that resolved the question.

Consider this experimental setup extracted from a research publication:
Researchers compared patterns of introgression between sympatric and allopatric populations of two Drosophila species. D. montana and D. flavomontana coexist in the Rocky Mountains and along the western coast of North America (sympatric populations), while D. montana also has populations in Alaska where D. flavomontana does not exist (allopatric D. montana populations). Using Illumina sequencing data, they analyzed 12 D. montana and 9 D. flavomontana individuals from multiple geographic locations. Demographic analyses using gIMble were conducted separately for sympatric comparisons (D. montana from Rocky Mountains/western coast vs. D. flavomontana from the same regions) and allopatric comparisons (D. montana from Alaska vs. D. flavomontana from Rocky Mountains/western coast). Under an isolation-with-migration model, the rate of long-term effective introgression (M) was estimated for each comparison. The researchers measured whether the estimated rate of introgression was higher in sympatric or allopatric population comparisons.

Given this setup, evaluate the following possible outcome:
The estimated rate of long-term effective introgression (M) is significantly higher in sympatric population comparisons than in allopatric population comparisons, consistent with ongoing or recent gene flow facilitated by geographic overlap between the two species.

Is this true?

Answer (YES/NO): YES